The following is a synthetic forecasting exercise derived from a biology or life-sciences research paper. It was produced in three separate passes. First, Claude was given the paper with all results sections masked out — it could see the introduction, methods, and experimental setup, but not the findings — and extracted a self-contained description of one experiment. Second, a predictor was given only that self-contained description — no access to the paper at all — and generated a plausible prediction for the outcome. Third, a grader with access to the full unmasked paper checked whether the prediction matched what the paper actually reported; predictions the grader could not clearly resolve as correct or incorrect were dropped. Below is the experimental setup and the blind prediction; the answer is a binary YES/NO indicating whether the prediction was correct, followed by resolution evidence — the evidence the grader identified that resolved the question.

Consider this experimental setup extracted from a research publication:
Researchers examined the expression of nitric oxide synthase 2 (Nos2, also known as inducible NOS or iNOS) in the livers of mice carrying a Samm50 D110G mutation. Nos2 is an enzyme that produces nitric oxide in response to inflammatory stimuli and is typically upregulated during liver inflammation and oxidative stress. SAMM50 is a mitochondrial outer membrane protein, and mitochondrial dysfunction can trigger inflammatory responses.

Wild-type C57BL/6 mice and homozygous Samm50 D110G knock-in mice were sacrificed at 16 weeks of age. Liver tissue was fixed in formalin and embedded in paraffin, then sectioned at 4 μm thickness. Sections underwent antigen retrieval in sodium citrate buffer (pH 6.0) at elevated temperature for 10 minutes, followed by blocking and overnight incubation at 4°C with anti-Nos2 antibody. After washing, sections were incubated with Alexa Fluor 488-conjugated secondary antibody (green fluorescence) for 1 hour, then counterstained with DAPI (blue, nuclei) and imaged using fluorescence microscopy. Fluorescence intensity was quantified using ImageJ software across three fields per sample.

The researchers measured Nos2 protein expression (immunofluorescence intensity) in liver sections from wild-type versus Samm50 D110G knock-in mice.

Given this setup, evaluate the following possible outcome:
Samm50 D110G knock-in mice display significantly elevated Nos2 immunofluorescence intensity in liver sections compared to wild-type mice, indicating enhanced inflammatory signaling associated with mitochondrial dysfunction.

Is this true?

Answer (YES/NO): YES